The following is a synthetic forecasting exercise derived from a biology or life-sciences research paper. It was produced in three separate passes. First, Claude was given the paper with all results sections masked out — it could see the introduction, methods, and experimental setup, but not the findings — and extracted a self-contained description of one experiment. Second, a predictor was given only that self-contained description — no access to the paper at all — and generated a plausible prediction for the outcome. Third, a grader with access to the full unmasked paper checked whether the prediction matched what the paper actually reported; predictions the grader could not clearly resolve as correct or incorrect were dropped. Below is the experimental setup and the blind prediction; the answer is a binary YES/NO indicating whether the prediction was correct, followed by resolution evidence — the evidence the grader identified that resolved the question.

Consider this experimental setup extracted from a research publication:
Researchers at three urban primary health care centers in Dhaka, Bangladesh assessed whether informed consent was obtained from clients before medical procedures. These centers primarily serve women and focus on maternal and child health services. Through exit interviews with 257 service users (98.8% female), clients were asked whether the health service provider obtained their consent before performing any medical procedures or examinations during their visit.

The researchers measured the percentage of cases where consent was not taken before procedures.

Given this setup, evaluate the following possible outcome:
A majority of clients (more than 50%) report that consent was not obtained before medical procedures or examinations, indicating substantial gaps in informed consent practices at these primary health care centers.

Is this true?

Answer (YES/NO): NO